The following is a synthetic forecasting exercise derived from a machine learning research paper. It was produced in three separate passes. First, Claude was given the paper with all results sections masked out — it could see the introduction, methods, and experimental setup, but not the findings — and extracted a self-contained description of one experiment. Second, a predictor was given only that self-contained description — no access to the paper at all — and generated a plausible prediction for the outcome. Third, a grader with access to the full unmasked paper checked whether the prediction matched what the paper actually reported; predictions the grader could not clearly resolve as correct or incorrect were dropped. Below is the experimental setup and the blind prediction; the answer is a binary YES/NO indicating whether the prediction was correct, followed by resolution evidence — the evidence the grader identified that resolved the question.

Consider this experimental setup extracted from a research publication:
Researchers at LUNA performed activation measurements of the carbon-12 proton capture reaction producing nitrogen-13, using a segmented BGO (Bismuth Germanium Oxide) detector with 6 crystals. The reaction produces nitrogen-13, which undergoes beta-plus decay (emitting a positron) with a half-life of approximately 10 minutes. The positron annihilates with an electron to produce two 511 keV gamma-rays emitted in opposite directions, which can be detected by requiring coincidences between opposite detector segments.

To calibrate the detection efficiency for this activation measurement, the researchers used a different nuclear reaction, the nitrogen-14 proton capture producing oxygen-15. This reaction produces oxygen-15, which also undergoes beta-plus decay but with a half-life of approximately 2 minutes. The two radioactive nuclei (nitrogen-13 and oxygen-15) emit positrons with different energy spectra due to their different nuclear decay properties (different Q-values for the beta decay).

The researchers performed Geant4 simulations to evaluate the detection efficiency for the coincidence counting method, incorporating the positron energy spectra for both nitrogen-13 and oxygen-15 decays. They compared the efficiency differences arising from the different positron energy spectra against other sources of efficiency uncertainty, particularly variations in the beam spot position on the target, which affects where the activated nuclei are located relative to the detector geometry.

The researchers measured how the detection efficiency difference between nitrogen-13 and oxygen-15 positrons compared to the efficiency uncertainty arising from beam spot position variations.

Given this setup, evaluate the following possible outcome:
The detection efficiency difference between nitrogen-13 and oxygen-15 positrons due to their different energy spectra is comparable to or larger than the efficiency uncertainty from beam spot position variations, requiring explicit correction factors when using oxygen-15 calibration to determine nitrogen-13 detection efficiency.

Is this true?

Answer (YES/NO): NO